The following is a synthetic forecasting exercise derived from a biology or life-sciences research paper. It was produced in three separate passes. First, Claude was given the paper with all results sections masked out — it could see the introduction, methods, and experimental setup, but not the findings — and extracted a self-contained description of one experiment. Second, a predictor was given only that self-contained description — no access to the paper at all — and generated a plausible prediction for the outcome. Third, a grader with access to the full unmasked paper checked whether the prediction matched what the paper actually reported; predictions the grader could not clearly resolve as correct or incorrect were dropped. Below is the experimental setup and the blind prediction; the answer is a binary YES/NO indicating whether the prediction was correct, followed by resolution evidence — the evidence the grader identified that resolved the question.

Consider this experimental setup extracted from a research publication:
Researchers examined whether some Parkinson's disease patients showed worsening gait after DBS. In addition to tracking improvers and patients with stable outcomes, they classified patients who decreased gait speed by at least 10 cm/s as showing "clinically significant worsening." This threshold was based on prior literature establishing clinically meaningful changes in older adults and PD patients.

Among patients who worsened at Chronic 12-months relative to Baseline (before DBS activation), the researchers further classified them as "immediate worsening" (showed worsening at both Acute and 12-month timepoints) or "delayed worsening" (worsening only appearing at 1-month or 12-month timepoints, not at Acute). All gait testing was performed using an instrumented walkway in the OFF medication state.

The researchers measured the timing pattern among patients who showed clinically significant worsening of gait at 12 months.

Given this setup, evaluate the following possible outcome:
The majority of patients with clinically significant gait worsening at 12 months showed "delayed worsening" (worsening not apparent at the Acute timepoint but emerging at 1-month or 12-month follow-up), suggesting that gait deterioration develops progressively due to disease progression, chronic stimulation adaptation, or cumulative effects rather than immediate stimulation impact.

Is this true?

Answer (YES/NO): YES